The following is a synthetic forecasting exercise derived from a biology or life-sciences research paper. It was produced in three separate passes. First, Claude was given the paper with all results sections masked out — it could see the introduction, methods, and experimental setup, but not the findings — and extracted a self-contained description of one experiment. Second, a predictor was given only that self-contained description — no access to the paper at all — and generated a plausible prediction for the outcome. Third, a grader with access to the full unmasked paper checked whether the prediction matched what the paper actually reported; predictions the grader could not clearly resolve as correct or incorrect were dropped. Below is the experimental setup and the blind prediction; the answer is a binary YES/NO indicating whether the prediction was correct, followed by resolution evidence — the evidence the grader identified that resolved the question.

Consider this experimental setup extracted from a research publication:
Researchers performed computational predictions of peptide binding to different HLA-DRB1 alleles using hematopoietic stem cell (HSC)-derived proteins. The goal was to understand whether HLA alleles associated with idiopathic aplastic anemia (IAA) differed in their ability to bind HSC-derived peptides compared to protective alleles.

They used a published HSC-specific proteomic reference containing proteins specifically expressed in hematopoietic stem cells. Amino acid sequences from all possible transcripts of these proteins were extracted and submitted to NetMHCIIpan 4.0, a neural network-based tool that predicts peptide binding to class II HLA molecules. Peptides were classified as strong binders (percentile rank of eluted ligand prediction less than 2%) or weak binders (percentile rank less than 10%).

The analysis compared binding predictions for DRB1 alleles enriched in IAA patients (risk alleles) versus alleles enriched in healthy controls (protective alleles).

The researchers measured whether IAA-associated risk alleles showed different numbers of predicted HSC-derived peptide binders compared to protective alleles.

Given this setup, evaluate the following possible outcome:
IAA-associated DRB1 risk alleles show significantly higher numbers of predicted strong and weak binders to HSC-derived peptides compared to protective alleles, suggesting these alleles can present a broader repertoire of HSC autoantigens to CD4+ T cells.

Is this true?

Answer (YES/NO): NO